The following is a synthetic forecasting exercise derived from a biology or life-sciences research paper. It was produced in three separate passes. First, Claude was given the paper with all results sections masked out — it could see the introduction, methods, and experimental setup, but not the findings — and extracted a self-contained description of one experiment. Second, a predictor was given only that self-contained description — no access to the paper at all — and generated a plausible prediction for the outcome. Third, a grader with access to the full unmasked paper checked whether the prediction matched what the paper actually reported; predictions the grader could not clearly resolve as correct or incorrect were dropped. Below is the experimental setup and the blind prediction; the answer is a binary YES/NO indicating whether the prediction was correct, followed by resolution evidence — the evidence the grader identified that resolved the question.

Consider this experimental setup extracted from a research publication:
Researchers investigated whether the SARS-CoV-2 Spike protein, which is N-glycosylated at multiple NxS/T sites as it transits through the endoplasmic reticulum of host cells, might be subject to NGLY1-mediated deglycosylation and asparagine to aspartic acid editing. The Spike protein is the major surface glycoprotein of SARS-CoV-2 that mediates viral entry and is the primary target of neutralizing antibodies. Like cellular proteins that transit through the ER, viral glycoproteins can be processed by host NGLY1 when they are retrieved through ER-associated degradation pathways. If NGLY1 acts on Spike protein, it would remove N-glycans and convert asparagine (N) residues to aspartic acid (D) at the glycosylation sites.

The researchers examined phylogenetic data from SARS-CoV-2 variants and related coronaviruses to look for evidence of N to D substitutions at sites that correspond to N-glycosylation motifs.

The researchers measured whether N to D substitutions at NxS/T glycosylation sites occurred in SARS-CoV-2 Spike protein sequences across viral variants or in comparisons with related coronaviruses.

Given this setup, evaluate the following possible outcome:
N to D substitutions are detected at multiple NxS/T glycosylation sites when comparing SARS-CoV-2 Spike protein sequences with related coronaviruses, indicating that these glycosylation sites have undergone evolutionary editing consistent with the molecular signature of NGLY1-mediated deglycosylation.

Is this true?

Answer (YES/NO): YES